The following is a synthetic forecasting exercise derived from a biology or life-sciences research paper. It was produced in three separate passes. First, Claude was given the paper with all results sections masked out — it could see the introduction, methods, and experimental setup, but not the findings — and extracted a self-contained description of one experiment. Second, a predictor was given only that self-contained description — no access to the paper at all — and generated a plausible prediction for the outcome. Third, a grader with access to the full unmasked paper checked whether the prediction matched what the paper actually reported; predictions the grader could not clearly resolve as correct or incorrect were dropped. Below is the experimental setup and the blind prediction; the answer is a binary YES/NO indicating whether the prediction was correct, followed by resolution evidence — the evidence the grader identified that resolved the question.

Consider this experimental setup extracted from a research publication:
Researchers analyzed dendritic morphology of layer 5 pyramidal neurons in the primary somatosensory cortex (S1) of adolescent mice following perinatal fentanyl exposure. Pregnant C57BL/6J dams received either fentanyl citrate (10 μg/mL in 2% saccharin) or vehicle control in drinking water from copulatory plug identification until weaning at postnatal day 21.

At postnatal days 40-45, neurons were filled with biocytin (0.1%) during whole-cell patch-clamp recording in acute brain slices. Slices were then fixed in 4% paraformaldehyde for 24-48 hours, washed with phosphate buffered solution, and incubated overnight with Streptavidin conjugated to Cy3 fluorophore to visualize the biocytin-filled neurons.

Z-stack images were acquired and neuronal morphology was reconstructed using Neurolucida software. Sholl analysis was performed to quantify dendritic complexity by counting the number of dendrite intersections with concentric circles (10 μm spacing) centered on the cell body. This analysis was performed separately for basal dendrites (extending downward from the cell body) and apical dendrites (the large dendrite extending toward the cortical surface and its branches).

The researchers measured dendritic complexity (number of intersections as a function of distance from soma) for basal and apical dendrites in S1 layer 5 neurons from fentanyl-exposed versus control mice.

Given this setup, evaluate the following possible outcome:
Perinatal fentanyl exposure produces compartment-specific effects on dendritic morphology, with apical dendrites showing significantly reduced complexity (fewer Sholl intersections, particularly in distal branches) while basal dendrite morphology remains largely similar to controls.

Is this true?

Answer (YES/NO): NO